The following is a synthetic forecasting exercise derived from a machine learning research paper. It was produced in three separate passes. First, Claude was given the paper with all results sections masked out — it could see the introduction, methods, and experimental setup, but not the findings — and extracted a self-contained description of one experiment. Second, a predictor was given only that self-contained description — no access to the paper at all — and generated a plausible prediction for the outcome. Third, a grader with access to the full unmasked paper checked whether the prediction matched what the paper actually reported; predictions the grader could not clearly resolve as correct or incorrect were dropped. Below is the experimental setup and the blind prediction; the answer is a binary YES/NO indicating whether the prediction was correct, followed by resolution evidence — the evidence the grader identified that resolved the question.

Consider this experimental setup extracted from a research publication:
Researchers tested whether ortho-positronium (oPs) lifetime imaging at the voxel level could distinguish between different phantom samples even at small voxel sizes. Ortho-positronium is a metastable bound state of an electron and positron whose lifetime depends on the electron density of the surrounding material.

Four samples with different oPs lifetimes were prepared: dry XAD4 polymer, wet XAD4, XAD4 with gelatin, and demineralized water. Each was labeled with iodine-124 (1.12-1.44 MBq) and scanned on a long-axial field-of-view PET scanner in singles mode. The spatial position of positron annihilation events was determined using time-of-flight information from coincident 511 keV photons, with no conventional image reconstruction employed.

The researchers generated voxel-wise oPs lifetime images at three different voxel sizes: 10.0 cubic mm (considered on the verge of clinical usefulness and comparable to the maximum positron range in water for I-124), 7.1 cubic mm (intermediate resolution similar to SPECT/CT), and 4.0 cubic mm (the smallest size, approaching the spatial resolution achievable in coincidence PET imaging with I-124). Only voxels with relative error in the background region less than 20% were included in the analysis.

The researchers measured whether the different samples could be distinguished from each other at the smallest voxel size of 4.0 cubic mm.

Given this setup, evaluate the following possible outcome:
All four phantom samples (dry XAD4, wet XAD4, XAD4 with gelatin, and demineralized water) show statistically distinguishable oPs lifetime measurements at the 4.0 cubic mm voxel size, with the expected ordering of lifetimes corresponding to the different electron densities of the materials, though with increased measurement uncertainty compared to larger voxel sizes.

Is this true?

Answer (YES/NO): NO